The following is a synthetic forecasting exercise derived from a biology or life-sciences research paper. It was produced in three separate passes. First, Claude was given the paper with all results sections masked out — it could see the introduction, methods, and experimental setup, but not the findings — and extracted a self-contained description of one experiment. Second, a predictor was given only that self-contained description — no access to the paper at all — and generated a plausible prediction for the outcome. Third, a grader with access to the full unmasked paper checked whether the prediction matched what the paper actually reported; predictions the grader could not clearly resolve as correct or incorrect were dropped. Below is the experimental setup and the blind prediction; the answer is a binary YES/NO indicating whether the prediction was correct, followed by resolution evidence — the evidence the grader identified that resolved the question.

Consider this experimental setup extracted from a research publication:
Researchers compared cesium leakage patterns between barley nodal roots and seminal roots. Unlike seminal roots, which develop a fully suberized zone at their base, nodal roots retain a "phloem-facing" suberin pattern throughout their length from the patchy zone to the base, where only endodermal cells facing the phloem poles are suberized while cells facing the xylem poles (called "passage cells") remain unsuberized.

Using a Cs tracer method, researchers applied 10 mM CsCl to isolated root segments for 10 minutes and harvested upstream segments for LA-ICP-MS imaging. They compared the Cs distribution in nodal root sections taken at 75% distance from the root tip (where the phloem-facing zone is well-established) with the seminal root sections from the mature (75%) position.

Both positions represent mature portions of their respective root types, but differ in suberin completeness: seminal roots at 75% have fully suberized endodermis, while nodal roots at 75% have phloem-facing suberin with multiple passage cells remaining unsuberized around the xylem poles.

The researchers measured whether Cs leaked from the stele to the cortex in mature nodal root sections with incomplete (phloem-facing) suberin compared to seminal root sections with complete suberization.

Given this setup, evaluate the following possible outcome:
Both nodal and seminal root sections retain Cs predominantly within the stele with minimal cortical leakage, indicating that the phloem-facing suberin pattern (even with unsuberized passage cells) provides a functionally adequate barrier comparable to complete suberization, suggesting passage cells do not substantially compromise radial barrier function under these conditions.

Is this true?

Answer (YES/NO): YES